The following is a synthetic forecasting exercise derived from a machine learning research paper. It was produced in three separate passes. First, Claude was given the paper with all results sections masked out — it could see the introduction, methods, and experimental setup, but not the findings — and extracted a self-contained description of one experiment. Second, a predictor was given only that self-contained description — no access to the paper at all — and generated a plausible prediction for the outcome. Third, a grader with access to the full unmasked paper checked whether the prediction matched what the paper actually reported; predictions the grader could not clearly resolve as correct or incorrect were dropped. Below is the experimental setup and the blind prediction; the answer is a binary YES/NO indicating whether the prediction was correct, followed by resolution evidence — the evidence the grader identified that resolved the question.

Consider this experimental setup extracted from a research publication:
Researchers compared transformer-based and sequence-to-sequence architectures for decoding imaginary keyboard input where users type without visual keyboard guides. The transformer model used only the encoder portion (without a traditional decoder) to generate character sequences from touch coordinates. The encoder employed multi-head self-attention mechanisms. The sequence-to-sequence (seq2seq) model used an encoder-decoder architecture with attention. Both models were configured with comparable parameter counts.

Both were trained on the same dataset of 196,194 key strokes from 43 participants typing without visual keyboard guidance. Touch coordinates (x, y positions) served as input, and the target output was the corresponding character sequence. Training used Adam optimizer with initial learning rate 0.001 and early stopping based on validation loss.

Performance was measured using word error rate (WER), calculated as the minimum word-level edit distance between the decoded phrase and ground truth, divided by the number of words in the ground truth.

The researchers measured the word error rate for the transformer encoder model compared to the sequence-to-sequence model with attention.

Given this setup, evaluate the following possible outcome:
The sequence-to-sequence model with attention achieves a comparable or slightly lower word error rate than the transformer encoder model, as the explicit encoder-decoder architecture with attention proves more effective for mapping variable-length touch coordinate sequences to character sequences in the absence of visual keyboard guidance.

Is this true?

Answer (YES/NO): NO